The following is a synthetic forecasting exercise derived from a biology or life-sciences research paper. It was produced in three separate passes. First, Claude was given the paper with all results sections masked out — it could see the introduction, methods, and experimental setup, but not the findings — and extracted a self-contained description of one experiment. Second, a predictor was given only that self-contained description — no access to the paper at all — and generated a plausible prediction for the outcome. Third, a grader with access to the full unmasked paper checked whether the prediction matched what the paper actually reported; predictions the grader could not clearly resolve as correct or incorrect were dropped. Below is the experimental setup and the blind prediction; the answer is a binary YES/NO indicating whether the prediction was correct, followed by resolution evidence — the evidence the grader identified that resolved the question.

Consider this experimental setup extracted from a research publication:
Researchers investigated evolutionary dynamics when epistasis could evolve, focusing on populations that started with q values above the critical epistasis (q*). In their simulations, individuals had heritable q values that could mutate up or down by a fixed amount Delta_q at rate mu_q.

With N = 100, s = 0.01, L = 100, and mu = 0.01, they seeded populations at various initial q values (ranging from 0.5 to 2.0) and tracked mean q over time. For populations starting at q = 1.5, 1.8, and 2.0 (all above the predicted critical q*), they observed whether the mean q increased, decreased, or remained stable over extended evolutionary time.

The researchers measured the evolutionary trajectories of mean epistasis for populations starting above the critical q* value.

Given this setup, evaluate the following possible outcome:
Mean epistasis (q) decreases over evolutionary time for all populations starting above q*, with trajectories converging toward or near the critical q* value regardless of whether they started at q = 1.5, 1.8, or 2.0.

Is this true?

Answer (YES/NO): NO